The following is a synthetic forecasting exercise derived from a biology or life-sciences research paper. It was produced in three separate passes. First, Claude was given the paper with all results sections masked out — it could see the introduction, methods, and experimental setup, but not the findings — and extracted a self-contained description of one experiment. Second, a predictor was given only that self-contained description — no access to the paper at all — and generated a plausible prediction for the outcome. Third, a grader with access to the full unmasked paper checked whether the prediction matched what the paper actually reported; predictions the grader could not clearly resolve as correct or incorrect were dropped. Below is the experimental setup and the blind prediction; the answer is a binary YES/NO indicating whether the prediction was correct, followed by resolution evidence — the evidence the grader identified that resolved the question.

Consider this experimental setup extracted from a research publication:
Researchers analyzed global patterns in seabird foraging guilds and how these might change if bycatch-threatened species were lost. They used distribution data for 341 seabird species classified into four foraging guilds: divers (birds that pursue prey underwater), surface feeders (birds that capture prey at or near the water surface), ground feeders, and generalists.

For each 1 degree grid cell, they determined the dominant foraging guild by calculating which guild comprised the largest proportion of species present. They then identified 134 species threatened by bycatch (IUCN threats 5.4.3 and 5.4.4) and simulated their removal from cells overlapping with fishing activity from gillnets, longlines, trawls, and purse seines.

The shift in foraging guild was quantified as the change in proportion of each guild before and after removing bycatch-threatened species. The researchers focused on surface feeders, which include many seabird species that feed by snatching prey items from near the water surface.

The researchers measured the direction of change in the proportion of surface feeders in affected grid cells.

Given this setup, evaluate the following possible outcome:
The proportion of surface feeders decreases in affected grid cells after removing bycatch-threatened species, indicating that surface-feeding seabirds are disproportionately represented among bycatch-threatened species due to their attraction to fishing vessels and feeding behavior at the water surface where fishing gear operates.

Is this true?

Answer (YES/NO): NO